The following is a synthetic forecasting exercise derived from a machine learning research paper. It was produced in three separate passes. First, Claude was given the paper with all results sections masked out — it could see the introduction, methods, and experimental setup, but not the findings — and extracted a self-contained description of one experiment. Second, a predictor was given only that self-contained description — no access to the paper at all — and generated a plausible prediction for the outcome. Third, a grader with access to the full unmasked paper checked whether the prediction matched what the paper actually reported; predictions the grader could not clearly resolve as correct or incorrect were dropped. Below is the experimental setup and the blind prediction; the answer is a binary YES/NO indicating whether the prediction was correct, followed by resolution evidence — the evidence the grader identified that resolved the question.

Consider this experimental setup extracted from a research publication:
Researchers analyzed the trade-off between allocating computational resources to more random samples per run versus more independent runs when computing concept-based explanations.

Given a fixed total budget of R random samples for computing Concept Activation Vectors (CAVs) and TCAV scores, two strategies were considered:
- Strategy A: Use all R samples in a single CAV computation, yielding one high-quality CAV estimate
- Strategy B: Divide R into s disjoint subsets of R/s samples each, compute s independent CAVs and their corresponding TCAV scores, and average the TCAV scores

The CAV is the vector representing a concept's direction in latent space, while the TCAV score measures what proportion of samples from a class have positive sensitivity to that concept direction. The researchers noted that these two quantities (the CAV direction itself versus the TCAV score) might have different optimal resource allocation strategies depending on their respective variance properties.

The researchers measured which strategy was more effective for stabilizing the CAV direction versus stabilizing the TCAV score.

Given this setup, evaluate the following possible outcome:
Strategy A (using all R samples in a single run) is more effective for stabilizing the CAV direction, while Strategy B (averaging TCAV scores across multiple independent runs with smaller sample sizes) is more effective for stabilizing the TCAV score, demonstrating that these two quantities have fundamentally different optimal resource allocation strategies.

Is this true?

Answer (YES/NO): YES